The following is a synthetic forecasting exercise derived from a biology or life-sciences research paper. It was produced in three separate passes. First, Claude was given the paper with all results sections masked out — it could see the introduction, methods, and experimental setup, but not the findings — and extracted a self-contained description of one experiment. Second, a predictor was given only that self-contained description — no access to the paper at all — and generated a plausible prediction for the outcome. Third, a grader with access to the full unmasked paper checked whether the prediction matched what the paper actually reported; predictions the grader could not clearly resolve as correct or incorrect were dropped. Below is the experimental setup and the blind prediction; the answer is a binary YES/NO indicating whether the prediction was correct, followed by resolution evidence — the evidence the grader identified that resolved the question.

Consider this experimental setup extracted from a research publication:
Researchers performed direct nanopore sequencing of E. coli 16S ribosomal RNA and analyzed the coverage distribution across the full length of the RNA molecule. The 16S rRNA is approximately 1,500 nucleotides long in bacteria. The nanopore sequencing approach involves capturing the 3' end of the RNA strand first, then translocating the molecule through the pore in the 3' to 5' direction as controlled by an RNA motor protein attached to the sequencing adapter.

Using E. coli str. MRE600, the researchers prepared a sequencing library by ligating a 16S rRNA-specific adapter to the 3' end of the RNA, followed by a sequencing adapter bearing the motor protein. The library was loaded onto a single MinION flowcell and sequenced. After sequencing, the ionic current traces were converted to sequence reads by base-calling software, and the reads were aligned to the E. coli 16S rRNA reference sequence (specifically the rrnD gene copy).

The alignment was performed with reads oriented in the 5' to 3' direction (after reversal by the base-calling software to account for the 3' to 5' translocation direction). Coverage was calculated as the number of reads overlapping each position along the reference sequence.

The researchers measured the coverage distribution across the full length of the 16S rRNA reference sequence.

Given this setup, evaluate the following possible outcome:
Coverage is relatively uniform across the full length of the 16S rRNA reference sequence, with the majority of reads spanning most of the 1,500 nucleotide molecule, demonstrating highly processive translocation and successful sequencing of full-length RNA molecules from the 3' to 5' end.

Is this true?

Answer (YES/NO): YES